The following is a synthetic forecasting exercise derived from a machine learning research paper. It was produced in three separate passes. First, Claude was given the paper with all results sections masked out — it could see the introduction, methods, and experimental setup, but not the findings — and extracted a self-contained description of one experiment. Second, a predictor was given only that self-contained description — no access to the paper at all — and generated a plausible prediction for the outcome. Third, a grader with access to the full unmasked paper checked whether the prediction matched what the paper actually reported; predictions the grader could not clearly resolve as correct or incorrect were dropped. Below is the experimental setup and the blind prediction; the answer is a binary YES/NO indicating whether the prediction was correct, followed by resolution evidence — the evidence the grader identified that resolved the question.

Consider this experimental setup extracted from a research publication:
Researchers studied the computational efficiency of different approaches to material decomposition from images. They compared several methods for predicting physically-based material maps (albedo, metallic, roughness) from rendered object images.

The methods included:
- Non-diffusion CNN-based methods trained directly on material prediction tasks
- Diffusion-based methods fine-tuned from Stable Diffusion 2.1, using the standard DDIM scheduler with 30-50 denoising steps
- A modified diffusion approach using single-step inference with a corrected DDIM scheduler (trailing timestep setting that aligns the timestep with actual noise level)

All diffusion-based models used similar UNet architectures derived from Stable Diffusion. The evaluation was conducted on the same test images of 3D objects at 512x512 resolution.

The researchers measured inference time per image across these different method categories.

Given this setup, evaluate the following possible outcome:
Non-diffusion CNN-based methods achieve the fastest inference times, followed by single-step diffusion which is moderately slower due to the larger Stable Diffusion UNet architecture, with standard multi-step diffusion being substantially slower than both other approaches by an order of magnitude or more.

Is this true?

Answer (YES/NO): NO